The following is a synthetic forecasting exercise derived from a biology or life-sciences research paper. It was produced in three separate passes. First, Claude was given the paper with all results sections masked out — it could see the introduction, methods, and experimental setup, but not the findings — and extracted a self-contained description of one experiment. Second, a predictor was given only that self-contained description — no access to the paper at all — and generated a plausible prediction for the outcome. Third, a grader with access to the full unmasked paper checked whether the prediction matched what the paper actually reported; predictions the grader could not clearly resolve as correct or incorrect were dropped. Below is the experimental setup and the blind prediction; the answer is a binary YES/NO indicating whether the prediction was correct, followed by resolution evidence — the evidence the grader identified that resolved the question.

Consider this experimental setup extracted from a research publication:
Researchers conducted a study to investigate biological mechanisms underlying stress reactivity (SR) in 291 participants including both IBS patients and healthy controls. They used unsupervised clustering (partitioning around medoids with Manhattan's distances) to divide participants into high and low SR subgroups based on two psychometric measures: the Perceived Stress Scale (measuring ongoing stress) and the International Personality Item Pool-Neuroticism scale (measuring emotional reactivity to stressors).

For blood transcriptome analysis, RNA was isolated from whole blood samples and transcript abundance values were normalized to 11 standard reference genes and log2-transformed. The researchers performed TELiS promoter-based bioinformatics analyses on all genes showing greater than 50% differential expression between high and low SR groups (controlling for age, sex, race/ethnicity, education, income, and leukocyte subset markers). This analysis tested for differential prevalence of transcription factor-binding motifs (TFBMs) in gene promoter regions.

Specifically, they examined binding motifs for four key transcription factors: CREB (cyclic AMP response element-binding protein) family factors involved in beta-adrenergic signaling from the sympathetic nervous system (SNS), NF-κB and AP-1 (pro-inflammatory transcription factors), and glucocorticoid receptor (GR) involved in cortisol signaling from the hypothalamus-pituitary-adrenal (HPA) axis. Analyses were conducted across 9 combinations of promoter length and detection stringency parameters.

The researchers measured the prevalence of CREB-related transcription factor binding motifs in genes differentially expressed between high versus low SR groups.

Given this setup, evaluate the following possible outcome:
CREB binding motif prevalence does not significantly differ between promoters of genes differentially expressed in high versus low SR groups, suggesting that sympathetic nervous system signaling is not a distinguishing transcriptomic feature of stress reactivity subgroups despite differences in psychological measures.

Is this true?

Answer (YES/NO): NO